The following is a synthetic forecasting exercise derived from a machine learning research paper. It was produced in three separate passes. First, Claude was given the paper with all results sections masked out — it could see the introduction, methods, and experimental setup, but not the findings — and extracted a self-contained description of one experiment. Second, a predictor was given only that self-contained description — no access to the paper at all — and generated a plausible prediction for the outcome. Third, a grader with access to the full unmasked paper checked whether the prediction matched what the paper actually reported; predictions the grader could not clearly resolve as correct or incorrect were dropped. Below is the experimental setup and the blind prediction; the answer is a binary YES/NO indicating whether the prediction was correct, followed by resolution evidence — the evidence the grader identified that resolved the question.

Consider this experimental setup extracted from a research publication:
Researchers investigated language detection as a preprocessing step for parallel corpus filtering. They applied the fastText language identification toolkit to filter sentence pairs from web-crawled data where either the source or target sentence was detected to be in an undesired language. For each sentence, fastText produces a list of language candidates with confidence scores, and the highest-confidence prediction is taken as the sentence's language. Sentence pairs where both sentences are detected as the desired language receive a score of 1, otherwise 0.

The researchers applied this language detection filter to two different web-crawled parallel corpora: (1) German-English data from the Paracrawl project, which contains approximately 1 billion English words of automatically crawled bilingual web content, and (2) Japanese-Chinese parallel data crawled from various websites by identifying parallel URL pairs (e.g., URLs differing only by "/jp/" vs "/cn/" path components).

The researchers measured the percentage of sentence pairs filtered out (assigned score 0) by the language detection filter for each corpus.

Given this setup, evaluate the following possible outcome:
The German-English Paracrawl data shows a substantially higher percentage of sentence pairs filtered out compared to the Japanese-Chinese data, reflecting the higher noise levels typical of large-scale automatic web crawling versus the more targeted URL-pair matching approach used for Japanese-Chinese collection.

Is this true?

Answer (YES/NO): YES